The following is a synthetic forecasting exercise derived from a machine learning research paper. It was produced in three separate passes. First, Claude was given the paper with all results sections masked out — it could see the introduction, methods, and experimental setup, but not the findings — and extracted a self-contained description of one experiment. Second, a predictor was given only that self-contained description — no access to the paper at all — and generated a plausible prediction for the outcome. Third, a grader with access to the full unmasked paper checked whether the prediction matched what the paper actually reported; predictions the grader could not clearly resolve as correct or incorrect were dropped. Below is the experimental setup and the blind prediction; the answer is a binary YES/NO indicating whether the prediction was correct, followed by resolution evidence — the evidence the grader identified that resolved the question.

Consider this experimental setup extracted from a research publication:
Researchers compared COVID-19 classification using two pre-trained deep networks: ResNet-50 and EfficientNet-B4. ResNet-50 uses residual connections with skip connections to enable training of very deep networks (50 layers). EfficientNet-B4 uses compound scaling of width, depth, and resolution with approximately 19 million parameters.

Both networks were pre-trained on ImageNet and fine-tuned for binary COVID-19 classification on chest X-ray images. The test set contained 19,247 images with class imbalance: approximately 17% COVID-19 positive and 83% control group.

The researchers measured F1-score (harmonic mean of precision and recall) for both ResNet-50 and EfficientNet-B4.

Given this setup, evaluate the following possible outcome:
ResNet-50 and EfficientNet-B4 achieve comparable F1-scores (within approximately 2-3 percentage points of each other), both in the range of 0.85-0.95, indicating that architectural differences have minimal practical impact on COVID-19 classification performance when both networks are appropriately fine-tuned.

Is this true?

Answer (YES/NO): NO